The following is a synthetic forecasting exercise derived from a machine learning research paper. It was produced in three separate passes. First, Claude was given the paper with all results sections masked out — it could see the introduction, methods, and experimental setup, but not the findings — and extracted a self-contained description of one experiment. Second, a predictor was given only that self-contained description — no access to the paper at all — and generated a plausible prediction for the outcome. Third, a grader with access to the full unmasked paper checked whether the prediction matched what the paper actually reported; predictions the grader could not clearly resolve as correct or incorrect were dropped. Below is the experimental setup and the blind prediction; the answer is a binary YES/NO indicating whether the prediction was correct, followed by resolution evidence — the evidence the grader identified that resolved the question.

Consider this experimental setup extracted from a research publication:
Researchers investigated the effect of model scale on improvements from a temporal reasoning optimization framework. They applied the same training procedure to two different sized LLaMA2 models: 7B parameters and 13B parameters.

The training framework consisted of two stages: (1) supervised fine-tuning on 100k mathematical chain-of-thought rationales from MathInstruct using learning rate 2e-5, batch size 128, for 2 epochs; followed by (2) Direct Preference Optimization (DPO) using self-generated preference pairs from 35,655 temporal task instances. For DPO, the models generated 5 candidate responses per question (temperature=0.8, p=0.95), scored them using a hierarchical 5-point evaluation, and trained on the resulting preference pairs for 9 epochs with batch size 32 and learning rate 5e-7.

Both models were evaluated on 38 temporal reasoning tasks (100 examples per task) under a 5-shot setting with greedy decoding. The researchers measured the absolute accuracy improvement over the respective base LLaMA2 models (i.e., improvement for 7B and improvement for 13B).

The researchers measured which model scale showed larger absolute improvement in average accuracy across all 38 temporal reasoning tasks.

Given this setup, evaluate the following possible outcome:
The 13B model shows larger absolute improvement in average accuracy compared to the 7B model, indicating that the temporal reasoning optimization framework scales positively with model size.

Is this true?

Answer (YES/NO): NO